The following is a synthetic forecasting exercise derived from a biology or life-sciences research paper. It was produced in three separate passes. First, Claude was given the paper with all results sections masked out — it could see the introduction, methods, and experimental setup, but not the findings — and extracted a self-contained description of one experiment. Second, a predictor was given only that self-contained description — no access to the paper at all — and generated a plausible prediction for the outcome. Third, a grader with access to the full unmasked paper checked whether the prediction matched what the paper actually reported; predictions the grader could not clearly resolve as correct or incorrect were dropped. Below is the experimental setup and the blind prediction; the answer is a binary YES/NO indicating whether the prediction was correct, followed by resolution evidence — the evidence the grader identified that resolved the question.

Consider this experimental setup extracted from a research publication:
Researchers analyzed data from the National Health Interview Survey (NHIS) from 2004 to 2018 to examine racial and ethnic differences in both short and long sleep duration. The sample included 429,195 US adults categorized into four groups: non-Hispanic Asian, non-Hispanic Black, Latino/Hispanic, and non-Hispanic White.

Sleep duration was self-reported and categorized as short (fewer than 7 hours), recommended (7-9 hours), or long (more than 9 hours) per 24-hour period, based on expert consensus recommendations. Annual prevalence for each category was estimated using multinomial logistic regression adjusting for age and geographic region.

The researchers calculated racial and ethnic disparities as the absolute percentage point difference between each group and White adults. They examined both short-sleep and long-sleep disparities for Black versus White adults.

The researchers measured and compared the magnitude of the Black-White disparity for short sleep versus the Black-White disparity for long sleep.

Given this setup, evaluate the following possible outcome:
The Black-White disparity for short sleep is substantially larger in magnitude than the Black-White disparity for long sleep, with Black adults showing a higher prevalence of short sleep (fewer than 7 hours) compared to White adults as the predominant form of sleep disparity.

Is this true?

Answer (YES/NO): YES